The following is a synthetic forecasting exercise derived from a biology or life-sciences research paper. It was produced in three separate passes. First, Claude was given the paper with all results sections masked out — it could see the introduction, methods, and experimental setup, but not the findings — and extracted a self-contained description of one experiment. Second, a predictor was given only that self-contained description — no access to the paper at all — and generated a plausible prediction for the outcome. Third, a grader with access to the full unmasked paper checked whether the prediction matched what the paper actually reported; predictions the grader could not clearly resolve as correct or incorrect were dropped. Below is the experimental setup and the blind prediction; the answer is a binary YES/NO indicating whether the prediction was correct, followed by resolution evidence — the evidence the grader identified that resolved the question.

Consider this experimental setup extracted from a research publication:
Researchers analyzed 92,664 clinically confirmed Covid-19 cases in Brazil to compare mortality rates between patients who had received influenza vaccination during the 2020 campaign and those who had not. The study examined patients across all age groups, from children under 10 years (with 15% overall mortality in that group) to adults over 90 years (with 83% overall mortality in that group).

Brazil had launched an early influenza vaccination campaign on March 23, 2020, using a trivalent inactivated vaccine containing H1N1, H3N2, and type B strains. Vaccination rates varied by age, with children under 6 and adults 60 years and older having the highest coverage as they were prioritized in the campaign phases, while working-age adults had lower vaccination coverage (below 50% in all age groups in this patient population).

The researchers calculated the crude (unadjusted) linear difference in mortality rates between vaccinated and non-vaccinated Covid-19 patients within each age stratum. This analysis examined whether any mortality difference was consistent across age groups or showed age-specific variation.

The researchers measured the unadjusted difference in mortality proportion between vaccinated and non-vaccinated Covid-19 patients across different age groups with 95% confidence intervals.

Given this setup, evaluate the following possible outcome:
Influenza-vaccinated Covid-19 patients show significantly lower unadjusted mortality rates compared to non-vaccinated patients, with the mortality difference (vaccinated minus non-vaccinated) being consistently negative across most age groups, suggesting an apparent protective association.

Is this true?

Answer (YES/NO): YES